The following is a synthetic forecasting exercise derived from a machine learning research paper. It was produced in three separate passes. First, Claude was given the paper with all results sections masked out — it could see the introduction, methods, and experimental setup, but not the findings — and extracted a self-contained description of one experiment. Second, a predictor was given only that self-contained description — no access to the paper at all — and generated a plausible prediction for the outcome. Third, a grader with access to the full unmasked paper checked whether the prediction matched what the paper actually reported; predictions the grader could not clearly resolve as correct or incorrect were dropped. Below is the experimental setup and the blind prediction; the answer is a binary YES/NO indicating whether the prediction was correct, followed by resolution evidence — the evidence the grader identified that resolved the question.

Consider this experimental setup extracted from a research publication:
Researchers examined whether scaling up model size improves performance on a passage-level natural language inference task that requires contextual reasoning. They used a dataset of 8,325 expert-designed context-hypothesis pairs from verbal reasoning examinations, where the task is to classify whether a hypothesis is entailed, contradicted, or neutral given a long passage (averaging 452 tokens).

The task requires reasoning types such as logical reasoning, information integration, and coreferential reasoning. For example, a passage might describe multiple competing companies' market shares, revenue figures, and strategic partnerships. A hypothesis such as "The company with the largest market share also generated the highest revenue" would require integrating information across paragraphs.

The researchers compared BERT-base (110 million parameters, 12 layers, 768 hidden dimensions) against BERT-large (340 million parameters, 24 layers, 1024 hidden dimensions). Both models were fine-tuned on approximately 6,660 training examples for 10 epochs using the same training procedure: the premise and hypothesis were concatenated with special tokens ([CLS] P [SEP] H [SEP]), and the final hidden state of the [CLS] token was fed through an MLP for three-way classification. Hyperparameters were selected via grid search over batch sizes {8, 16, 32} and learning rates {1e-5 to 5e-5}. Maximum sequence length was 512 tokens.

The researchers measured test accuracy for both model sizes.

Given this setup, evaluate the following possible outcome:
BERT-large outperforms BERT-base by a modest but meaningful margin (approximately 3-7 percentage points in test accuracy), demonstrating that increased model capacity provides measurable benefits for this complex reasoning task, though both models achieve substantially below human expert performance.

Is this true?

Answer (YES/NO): YES